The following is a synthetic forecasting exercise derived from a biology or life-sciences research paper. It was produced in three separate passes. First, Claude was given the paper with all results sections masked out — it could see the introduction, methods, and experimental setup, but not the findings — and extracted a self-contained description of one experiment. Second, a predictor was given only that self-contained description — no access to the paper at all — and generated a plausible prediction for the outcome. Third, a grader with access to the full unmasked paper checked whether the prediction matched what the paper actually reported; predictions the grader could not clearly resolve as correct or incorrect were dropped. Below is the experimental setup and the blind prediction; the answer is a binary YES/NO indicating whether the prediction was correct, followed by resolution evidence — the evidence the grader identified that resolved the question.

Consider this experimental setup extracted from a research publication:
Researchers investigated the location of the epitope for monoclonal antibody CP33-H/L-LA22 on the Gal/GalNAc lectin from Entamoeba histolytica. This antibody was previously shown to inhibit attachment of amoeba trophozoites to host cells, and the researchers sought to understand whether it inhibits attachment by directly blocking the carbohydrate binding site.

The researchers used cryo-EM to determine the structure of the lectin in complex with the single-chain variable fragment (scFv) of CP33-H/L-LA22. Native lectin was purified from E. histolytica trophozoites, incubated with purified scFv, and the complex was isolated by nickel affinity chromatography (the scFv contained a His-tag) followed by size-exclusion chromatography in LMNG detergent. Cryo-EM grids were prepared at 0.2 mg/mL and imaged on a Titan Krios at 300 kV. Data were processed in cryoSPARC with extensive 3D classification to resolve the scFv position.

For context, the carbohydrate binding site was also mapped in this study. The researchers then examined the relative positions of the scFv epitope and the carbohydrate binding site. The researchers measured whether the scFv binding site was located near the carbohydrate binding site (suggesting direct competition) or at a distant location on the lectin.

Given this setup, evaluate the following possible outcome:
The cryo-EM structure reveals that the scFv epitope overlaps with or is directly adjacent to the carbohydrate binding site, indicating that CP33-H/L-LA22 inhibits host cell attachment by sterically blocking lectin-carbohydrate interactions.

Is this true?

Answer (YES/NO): NO